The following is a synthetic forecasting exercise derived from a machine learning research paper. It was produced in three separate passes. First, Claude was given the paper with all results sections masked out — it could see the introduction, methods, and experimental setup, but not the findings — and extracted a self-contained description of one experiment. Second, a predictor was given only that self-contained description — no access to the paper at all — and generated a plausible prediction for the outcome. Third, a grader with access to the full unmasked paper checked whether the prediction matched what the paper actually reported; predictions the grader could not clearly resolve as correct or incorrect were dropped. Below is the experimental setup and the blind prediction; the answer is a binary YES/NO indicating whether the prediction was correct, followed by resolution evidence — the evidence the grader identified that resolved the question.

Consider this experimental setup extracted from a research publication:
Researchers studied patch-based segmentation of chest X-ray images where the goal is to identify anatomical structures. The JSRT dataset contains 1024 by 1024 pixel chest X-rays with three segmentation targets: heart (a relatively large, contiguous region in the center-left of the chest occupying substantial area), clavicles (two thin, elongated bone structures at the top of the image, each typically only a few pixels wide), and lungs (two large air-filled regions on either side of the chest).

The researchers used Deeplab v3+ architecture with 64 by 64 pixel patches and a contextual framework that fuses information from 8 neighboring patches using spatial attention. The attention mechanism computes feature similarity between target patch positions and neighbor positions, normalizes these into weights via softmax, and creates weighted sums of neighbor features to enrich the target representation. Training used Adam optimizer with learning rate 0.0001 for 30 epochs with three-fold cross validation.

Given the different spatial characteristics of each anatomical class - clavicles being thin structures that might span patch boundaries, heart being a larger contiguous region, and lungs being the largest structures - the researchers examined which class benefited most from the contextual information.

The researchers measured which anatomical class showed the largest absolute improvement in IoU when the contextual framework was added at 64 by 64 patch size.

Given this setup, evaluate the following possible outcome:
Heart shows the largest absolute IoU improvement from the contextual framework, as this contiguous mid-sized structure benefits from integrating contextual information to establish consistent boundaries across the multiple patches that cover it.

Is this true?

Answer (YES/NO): YES